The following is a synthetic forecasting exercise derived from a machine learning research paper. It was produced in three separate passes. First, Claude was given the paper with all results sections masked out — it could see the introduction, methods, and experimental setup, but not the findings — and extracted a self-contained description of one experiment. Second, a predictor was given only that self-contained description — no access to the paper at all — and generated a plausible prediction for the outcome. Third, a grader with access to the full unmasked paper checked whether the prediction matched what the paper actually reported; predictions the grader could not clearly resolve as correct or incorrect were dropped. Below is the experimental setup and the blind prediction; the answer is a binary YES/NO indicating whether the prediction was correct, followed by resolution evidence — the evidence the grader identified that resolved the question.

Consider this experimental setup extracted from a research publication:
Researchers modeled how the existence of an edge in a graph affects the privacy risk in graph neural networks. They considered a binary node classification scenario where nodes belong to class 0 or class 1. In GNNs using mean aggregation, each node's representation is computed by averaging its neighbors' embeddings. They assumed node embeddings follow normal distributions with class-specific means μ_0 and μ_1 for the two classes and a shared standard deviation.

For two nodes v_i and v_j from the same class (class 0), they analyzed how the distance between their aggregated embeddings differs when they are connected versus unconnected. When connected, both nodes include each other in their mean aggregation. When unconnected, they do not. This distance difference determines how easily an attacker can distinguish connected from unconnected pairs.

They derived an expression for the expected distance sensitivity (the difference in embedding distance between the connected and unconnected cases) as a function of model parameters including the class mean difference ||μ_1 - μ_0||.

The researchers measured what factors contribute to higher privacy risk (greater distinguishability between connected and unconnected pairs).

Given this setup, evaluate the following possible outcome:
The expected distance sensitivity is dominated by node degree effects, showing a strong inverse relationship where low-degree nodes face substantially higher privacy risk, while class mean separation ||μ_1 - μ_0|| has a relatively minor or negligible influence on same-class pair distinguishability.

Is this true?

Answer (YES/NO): NO